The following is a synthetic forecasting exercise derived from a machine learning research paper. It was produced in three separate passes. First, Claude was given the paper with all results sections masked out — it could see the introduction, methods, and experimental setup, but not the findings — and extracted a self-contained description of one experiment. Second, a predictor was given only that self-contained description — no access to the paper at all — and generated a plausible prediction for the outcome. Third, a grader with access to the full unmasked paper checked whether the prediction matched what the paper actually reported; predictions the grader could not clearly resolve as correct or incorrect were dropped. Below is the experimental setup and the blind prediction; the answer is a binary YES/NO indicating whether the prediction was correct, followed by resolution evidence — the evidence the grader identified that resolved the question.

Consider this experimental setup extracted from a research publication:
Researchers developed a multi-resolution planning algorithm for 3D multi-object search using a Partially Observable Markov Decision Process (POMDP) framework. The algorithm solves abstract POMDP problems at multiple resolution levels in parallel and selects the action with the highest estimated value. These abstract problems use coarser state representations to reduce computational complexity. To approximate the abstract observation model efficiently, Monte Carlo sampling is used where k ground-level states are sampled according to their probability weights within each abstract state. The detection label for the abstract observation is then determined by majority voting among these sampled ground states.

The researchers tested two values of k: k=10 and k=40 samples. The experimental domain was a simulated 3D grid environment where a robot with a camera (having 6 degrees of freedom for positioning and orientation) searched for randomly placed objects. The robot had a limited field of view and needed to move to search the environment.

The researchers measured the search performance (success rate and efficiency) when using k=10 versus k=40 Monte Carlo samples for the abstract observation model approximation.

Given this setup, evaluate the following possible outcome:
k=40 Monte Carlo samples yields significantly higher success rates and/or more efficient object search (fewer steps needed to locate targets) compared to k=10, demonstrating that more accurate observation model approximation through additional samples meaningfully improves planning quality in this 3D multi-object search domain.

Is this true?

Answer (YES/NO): NO